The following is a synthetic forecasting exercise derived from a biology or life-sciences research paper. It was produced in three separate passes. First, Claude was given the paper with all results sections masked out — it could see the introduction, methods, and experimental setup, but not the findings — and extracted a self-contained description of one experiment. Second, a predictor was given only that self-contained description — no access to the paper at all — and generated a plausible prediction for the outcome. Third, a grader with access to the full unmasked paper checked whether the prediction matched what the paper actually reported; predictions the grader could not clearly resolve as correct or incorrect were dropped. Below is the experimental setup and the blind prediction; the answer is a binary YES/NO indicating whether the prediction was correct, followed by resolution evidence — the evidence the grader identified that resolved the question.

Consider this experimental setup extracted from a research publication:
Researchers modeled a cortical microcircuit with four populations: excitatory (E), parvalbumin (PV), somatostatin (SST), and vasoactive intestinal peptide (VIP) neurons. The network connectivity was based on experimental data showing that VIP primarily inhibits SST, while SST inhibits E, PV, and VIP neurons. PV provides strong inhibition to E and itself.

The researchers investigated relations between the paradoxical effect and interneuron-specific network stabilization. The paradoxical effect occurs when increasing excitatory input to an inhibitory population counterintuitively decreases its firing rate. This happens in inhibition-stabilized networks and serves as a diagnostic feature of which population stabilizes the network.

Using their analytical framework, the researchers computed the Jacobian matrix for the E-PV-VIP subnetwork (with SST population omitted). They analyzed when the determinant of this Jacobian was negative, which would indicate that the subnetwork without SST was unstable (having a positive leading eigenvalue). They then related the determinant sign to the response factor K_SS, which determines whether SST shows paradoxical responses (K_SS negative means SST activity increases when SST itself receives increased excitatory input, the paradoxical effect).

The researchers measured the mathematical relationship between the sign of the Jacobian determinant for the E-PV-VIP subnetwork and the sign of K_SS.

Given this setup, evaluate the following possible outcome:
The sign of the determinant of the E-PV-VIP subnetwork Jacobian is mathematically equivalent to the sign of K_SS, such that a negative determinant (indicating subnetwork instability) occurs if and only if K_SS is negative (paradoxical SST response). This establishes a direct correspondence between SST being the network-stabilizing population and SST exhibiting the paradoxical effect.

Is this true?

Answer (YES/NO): YES